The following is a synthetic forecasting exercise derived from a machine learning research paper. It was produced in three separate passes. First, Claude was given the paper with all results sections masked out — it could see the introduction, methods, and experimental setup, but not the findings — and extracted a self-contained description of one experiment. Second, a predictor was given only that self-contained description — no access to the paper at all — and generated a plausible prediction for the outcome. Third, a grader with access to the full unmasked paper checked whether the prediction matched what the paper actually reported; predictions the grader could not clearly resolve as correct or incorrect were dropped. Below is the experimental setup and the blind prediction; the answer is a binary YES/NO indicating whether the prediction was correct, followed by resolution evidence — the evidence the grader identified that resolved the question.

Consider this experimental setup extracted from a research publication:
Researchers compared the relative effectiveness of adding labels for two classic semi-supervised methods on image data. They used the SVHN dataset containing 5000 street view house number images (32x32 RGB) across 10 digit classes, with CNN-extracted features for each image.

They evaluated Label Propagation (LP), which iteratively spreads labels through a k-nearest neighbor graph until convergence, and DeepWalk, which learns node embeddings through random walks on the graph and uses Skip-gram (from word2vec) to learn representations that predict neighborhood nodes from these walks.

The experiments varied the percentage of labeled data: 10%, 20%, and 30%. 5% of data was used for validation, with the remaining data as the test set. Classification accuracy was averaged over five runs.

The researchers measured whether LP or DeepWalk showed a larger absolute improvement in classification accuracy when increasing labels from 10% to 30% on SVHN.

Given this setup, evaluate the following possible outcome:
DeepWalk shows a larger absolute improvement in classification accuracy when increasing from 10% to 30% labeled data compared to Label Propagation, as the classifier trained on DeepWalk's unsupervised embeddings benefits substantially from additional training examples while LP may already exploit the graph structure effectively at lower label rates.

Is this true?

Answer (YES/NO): NO